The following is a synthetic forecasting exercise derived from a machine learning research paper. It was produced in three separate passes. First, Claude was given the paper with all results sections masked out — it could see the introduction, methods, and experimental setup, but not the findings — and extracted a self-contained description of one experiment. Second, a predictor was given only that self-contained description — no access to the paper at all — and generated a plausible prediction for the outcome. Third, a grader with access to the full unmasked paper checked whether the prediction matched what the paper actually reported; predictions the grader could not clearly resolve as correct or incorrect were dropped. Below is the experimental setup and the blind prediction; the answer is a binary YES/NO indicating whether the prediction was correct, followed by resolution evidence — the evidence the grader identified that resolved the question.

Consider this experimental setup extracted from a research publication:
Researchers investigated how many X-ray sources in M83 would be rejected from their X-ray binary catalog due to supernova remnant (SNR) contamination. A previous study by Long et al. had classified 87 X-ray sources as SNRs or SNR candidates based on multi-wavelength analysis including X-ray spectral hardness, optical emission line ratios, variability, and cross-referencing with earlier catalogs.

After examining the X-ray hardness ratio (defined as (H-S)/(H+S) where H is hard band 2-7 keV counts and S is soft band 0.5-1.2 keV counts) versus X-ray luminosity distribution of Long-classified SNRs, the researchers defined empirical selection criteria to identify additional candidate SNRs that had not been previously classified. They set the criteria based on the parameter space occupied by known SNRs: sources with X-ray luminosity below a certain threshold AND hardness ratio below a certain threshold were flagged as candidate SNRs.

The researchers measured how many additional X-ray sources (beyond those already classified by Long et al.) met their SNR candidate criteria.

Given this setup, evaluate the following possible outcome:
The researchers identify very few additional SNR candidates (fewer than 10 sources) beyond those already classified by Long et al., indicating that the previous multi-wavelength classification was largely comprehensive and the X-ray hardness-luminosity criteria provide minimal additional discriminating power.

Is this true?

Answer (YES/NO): NO